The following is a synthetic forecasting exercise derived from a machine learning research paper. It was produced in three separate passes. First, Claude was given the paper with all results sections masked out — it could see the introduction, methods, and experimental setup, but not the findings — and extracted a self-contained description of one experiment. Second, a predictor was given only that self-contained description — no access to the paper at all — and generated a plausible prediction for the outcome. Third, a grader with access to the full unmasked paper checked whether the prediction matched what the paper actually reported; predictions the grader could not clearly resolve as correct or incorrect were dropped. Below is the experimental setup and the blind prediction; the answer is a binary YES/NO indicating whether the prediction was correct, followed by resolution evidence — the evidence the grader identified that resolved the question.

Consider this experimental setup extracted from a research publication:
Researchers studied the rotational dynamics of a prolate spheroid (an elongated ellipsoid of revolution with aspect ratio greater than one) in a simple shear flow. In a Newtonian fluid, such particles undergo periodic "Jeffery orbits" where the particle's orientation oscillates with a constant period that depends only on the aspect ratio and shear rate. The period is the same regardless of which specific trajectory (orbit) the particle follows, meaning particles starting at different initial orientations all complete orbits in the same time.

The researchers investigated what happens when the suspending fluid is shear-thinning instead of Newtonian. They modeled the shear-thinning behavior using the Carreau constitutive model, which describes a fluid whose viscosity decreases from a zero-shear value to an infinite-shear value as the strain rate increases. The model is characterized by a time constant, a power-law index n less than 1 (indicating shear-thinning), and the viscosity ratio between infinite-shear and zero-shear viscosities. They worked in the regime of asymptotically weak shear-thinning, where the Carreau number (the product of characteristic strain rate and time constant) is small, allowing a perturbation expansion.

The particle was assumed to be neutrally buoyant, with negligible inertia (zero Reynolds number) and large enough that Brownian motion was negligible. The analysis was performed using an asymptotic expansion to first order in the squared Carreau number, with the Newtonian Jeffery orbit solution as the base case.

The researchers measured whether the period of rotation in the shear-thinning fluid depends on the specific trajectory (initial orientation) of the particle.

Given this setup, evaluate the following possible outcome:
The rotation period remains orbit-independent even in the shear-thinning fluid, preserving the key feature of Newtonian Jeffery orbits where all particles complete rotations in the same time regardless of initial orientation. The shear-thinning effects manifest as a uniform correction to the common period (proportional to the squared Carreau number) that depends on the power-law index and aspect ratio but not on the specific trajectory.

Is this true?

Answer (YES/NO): NO